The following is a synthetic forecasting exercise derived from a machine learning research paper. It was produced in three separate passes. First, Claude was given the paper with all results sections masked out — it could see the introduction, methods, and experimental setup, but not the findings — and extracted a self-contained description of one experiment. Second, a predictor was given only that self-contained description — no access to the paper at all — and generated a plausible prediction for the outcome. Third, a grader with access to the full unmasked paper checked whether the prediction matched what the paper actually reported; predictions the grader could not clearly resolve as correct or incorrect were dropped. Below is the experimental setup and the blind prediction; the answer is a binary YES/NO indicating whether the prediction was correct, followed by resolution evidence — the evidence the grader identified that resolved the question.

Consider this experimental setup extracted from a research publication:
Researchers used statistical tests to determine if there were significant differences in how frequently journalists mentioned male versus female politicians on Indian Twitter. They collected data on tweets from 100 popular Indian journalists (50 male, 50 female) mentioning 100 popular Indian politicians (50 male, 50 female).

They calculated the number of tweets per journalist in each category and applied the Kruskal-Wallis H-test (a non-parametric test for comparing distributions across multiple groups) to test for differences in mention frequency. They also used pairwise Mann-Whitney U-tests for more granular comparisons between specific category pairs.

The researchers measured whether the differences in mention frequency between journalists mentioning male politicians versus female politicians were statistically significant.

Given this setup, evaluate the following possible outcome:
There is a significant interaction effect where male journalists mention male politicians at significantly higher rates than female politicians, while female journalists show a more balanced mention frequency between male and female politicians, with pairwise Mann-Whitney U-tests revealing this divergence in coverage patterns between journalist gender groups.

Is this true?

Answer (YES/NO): NO